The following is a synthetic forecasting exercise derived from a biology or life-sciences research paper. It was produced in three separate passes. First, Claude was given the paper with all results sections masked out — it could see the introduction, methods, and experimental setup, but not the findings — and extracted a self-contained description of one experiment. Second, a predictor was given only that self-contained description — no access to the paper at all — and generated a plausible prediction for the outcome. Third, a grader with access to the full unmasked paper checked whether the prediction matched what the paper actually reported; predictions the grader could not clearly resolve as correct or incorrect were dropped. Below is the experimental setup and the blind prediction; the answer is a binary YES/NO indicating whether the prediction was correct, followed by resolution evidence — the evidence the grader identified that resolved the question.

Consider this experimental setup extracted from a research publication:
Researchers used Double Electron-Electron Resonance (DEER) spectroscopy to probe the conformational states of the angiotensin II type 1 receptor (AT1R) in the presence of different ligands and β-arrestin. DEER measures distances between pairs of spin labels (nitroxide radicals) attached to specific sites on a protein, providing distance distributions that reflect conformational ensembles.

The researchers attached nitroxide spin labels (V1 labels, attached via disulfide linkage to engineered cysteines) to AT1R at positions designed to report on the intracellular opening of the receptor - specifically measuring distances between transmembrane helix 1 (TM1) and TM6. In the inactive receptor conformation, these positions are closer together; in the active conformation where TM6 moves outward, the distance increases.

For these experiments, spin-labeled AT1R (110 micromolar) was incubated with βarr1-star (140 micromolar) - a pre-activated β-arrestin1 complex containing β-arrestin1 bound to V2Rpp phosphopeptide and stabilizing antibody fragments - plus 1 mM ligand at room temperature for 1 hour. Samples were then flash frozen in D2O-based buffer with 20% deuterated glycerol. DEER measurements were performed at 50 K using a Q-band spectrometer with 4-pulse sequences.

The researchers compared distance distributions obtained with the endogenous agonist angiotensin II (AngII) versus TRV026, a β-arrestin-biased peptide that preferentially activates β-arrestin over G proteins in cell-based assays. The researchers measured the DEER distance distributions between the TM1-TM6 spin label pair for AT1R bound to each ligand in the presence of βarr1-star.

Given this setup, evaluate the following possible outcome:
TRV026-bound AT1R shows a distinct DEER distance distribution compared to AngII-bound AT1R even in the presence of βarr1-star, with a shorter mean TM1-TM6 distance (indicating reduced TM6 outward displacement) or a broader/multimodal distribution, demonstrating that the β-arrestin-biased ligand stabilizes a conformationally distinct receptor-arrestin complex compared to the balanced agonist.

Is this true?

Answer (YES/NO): NO